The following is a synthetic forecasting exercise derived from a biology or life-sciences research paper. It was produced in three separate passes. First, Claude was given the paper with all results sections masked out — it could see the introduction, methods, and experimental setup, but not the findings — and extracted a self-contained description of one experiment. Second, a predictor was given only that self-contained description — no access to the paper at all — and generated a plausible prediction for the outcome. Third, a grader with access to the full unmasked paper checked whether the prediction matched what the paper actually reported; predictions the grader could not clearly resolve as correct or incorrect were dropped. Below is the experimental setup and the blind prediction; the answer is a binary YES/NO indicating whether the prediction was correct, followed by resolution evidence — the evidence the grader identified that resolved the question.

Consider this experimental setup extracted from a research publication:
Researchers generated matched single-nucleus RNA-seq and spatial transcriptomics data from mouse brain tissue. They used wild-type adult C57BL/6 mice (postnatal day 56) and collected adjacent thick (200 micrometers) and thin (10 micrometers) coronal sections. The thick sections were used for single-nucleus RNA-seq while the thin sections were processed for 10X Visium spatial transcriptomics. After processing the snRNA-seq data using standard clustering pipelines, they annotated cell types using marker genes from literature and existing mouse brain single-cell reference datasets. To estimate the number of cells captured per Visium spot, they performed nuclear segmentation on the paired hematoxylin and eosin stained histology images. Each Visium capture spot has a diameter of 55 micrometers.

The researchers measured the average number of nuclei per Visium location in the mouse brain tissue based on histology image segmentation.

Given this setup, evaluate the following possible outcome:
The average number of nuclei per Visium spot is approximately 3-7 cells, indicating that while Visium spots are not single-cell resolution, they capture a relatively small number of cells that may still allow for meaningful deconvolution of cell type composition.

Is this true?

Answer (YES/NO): NO